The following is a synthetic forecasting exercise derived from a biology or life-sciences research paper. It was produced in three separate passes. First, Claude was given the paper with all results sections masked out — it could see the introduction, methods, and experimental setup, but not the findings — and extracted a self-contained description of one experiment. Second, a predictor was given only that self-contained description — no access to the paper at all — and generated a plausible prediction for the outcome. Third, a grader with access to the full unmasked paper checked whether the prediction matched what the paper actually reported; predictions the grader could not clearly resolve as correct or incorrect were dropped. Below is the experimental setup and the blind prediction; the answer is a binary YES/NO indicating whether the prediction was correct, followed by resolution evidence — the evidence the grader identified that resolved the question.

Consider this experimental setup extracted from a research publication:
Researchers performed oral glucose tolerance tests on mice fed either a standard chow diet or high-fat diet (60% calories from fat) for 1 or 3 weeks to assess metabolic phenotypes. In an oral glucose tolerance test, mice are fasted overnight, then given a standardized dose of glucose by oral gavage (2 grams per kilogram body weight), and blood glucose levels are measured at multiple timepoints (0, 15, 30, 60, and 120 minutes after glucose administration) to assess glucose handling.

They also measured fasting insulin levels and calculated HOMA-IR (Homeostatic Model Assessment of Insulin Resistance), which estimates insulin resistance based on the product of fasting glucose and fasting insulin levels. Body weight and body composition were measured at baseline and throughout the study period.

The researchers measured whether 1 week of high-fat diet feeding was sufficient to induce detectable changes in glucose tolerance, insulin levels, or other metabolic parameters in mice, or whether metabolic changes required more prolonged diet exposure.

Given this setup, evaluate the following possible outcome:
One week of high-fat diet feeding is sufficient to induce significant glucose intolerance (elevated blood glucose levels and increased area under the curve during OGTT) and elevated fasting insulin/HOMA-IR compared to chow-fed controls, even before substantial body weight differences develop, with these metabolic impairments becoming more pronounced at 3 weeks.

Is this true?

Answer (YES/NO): NO